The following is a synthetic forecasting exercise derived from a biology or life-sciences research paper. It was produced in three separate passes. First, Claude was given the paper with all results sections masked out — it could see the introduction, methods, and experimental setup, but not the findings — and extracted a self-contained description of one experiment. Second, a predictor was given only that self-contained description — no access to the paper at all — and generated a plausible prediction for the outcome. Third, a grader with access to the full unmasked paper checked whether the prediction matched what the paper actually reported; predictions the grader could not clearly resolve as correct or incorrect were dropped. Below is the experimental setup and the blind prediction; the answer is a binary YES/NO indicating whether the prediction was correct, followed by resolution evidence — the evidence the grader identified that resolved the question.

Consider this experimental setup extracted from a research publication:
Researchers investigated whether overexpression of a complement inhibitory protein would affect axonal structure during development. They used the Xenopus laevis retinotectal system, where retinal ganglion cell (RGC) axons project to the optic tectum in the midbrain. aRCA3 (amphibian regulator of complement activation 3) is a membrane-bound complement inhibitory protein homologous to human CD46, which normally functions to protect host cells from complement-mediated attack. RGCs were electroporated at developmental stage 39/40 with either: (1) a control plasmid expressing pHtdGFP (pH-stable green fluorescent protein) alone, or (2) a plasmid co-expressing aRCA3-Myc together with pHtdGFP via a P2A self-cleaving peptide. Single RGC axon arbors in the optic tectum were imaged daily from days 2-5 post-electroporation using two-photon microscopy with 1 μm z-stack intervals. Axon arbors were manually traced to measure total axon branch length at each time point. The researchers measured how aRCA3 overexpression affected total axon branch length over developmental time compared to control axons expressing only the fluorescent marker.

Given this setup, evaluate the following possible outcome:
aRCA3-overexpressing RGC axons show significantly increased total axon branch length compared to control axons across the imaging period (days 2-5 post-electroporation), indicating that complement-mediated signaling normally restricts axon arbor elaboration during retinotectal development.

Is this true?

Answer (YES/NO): YES